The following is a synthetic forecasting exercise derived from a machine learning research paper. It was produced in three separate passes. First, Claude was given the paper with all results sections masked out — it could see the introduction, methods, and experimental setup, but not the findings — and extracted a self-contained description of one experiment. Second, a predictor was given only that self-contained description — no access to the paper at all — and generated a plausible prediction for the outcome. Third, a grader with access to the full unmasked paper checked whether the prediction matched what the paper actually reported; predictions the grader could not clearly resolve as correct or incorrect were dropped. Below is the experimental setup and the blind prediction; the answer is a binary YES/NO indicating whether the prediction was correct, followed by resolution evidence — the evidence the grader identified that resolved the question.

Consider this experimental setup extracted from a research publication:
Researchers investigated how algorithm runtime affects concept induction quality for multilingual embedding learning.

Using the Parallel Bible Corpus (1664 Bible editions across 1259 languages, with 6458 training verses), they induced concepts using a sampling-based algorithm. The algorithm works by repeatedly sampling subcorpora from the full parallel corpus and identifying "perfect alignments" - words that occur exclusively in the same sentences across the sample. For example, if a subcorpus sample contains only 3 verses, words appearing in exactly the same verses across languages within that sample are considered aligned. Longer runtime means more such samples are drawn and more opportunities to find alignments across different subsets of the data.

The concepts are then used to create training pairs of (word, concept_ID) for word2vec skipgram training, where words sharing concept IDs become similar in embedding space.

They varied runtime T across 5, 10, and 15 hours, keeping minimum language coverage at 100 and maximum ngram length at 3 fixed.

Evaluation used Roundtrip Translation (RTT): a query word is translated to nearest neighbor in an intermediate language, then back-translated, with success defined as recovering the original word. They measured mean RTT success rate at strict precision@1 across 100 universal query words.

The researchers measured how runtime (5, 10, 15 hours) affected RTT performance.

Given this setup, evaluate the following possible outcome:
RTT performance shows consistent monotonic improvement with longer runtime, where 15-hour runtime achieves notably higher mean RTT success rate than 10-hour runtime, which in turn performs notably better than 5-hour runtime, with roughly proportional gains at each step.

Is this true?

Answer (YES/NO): NO